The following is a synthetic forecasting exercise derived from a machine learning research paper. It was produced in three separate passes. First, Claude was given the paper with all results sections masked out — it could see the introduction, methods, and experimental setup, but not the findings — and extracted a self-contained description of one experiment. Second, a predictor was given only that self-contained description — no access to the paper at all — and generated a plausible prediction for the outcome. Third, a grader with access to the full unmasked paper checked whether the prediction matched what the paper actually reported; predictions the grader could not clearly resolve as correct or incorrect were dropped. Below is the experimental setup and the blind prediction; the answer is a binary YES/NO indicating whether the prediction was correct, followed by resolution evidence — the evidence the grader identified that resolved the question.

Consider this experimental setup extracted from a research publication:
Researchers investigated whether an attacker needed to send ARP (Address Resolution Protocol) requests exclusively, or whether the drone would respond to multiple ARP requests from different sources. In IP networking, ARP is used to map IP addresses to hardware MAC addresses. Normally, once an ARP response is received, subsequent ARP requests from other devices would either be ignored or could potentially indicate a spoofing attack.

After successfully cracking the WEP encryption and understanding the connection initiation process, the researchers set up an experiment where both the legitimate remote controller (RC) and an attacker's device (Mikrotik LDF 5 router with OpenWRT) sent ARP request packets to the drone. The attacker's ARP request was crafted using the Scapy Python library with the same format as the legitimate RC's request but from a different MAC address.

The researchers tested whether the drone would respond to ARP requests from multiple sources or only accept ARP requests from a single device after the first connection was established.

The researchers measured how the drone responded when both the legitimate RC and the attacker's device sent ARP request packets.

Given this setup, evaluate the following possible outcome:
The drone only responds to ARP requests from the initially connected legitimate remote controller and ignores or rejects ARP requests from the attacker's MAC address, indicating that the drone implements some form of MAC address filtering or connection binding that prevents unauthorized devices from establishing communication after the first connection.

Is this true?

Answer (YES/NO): NO